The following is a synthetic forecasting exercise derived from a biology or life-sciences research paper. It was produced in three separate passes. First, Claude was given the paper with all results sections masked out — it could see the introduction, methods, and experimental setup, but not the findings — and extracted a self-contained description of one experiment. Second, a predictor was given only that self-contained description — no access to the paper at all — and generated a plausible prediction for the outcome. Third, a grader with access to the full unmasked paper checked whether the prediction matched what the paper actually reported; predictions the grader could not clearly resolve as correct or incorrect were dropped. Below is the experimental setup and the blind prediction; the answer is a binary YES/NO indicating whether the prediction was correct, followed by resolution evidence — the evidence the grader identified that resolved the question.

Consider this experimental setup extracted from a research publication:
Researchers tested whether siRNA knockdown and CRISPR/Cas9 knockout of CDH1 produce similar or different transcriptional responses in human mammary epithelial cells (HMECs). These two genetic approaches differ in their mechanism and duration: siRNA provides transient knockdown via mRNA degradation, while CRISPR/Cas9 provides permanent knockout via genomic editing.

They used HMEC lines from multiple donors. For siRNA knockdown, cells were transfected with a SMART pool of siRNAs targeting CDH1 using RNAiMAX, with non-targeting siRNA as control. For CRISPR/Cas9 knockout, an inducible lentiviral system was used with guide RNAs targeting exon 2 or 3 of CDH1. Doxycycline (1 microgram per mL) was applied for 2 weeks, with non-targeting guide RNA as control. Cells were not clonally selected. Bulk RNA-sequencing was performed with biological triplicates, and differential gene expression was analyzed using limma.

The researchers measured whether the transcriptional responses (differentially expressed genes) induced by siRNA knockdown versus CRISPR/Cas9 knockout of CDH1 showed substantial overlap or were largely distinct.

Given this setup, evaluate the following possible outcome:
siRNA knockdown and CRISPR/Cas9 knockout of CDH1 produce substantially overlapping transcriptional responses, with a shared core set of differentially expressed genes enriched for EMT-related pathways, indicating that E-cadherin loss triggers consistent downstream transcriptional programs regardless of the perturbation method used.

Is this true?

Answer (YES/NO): NO